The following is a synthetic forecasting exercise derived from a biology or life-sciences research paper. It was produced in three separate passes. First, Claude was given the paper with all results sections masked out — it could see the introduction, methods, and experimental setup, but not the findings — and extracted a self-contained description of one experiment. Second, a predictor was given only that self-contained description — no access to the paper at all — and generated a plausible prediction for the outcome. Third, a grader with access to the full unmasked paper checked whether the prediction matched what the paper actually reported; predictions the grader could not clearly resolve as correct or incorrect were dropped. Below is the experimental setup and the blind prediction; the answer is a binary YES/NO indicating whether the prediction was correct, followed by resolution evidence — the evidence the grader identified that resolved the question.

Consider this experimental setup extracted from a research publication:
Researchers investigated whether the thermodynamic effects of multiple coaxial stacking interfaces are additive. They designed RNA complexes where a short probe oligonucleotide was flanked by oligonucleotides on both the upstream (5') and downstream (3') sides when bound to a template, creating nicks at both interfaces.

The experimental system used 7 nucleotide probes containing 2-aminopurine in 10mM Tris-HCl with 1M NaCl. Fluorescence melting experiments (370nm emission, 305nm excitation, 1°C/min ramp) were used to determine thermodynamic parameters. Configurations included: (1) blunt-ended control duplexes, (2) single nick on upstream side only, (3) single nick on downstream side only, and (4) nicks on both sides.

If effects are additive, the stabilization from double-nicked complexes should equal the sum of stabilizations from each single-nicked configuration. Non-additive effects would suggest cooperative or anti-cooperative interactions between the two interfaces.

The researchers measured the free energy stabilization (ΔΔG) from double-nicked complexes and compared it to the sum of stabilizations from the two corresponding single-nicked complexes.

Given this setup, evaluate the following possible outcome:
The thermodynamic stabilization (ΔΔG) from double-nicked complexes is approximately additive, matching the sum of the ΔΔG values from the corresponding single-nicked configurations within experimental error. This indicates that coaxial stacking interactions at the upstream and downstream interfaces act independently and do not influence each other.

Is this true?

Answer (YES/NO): YES